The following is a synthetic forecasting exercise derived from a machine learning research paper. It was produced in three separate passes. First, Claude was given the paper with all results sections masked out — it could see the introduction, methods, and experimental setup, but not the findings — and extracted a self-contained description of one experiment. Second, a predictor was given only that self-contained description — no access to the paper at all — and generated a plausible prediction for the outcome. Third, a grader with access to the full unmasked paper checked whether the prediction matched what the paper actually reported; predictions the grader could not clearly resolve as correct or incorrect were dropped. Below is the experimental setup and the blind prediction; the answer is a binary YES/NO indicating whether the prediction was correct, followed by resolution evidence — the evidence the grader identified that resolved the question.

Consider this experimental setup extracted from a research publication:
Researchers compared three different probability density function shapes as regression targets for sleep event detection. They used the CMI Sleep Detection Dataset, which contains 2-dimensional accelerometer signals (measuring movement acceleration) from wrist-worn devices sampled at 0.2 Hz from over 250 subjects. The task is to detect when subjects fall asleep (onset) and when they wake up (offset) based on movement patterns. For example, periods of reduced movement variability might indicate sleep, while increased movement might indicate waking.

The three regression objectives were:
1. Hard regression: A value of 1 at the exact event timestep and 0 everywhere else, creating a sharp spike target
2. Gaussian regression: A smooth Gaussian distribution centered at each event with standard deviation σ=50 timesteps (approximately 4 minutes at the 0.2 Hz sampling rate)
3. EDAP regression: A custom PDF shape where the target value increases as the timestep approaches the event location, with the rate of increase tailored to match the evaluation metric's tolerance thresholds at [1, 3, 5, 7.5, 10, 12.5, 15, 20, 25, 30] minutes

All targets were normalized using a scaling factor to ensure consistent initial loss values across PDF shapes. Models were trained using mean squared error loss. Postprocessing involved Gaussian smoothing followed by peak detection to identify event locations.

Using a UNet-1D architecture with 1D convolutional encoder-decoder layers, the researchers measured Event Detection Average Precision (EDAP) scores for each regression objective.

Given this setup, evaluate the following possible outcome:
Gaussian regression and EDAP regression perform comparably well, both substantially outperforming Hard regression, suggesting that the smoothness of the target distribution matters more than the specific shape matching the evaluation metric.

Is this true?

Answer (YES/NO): NO